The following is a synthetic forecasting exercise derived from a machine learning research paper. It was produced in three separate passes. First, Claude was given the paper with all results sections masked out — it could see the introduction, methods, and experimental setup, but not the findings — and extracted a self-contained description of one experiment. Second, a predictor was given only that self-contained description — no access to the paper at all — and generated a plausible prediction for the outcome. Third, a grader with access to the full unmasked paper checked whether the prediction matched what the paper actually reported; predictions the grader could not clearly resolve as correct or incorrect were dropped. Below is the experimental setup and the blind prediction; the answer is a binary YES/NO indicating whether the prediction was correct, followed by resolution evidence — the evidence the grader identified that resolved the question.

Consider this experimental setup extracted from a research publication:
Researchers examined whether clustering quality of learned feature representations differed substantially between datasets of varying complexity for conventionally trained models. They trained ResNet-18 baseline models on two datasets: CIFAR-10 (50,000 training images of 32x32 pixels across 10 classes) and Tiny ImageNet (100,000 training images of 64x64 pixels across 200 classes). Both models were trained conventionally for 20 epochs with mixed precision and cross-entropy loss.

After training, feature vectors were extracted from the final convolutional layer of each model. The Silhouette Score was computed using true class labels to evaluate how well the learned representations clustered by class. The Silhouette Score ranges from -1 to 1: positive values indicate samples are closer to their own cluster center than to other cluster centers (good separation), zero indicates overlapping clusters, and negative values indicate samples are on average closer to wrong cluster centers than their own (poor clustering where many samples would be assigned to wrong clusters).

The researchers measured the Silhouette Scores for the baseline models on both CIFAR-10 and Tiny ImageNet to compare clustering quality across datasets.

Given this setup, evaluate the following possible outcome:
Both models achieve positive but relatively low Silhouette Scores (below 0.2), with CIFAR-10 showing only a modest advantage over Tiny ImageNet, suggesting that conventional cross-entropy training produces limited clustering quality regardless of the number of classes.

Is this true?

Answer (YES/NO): NO